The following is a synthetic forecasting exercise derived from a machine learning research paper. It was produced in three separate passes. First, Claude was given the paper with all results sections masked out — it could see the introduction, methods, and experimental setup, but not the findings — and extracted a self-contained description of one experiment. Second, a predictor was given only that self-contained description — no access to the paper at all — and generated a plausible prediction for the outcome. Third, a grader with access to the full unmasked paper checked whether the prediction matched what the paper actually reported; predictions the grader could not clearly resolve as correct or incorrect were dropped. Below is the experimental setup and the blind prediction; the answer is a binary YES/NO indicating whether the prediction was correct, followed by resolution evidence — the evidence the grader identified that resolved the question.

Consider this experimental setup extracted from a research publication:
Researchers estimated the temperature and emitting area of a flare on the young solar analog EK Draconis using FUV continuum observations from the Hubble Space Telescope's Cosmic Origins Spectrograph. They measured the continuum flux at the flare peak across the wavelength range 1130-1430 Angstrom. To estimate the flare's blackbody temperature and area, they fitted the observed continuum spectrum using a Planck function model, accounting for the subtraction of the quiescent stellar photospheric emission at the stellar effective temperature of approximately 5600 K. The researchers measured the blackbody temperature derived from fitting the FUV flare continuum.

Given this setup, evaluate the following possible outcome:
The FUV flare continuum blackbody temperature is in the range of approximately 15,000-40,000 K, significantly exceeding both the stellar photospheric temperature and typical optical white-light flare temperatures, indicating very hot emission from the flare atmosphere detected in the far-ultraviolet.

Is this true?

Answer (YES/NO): NO